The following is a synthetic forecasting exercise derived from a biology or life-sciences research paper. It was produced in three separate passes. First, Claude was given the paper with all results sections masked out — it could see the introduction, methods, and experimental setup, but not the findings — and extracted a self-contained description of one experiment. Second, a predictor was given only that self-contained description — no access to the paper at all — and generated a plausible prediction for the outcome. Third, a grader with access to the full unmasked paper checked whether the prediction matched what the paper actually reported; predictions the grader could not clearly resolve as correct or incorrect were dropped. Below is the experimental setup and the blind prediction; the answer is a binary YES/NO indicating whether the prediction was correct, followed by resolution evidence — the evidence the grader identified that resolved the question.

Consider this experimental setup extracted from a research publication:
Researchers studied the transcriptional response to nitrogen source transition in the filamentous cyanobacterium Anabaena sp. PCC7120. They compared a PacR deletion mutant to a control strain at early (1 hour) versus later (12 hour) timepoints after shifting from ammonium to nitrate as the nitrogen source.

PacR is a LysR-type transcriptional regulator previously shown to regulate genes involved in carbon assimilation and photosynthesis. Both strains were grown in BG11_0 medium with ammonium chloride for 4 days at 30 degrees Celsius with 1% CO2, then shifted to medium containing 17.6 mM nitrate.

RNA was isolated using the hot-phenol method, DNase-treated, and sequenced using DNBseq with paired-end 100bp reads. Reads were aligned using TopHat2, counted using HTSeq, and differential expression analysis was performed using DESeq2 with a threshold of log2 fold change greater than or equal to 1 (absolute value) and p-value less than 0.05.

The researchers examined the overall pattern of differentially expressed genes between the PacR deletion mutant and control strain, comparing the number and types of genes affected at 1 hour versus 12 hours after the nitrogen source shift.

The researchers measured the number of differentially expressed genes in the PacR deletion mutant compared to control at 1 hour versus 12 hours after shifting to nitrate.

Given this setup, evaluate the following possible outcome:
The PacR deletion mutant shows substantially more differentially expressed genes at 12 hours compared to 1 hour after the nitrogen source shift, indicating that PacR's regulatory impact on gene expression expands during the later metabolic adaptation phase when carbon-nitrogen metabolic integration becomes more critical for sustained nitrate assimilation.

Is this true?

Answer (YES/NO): YES